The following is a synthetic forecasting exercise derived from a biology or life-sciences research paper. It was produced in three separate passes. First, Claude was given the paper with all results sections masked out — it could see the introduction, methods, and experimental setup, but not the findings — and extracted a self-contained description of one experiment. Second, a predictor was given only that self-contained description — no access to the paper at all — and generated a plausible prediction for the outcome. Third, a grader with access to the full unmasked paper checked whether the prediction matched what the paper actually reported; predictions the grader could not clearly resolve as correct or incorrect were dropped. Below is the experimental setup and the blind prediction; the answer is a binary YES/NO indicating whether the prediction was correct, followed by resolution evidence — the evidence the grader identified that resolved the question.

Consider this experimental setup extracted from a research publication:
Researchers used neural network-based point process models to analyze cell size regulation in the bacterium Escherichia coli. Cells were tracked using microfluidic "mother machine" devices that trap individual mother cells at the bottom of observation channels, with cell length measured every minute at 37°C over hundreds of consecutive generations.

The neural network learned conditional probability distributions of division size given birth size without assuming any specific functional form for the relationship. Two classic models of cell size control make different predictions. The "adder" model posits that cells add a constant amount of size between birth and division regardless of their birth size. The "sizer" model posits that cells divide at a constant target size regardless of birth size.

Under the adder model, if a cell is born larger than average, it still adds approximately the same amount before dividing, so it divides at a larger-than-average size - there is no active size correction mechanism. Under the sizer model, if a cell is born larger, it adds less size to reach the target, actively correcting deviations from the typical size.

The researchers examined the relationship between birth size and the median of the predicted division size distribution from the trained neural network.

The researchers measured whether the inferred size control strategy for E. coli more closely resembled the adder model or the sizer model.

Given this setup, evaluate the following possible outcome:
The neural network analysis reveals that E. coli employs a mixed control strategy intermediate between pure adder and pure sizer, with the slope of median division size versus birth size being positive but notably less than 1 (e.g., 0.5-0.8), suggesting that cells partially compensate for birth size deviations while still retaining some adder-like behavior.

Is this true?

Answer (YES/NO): NO